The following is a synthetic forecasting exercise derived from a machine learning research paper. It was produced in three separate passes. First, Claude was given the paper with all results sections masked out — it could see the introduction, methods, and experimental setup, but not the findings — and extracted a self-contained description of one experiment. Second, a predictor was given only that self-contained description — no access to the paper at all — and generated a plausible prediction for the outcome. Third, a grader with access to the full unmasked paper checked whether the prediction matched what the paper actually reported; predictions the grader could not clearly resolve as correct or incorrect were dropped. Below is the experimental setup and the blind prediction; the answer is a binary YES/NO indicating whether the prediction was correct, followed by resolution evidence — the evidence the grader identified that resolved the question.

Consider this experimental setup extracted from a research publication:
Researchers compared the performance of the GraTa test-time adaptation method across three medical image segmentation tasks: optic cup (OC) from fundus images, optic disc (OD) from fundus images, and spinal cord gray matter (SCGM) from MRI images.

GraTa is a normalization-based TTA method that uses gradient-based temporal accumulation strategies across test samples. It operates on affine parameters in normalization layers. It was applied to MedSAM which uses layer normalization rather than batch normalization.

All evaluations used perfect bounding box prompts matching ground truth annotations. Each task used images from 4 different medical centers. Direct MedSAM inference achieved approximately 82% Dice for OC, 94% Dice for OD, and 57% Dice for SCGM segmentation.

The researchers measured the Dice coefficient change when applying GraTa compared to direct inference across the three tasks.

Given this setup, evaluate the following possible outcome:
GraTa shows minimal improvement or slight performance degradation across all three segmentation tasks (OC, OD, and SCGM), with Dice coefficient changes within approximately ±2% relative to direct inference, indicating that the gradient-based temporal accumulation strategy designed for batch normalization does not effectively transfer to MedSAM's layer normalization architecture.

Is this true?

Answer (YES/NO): YES